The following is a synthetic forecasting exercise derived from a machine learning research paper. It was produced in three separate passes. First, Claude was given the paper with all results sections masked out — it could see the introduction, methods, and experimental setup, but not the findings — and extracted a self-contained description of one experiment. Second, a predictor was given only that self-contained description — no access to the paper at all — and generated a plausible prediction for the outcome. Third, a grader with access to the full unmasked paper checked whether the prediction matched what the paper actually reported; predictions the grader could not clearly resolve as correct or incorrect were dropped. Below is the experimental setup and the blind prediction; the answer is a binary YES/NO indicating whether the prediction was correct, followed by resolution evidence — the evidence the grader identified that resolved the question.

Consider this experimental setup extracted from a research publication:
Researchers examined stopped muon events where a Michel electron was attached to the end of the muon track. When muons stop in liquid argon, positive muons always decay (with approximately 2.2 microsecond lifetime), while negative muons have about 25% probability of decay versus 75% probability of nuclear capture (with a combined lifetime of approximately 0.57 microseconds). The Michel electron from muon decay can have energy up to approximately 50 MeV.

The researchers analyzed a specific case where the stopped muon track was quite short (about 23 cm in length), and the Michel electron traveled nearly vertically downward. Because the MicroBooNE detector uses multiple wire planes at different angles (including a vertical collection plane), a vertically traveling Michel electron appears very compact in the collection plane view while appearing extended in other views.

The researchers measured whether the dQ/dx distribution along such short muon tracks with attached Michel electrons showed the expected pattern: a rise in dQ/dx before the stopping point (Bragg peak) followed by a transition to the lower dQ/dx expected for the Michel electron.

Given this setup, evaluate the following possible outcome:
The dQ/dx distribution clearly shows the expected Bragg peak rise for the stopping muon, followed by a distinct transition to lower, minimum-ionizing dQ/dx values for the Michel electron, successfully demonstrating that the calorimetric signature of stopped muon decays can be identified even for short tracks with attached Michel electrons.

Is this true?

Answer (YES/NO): YES